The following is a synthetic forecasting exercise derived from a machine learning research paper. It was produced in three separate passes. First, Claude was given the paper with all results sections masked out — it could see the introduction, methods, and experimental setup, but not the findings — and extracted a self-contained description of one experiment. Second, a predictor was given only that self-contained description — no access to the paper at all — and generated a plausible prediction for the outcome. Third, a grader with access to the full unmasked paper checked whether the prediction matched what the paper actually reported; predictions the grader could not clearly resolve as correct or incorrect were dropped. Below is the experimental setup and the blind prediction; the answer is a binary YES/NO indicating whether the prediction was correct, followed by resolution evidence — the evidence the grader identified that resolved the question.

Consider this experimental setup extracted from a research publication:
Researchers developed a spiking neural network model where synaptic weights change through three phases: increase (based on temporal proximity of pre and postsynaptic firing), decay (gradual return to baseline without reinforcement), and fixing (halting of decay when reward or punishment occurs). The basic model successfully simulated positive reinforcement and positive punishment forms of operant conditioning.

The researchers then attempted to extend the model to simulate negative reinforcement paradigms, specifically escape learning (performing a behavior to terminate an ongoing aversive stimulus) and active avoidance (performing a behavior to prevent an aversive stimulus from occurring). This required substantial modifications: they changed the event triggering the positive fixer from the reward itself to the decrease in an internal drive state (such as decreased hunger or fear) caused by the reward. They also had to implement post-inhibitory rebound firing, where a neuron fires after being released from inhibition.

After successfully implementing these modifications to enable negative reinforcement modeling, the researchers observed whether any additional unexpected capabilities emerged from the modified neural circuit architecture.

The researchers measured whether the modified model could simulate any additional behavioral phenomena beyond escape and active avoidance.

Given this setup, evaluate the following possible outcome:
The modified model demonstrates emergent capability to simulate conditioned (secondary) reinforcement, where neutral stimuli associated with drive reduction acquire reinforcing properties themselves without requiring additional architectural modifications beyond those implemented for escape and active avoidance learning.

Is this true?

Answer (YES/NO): NO